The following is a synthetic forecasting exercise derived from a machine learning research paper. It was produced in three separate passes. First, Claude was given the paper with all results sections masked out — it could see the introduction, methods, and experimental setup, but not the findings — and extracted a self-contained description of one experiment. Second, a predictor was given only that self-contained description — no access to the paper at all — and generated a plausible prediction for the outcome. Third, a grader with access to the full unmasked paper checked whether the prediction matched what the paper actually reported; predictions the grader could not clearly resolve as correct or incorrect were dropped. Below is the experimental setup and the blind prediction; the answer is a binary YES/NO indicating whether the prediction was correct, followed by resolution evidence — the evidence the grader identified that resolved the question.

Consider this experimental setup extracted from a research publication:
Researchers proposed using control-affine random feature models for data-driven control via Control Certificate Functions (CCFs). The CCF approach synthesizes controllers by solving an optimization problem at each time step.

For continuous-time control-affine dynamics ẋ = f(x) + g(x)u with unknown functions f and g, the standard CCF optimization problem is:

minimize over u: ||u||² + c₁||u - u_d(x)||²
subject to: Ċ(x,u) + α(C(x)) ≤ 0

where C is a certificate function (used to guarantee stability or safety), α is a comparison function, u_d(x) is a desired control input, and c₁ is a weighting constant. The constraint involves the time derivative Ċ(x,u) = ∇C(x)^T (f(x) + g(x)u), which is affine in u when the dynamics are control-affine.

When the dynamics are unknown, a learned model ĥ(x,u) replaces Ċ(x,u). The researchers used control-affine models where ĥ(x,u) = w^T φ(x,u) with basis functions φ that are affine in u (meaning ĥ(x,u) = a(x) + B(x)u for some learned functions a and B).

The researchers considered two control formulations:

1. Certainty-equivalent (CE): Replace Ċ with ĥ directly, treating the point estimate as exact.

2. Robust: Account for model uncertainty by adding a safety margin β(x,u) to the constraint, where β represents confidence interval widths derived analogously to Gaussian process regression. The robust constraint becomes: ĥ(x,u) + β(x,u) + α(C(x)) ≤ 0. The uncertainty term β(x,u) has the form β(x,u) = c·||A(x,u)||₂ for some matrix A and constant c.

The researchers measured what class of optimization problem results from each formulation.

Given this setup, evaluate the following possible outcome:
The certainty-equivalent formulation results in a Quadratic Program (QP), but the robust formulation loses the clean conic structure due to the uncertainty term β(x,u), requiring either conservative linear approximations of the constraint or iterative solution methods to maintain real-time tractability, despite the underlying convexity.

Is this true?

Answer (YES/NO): NO